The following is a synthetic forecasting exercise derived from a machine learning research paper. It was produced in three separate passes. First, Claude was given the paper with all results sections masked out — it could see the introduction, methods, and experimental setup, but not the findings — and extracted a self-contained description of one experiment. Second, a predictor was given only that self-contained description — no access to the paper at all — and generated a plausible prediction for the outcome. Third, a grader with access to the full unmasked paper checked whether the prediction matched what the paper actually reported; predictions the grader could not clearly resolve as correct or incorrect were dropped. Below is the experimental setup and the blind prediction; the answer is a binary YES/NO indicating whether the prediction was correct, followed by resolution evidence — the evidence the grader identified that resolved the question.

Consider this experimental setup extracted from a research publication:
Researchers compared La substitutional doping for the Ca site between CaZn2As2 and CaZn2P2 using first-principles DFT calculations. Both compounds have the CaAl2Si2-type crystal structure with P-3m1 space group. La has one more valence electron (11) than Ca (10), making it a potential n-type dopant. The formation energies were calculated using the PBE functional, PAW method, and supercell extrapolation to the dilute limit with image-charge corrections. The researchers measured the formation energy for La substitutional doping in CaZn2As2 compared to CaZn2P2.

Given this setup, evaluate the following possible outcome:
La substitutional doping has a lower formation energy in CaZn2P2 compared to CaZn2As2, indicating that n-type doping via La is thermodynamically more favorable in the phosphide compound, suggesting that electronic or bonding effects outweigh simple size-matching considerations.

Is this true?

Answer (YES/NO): NO